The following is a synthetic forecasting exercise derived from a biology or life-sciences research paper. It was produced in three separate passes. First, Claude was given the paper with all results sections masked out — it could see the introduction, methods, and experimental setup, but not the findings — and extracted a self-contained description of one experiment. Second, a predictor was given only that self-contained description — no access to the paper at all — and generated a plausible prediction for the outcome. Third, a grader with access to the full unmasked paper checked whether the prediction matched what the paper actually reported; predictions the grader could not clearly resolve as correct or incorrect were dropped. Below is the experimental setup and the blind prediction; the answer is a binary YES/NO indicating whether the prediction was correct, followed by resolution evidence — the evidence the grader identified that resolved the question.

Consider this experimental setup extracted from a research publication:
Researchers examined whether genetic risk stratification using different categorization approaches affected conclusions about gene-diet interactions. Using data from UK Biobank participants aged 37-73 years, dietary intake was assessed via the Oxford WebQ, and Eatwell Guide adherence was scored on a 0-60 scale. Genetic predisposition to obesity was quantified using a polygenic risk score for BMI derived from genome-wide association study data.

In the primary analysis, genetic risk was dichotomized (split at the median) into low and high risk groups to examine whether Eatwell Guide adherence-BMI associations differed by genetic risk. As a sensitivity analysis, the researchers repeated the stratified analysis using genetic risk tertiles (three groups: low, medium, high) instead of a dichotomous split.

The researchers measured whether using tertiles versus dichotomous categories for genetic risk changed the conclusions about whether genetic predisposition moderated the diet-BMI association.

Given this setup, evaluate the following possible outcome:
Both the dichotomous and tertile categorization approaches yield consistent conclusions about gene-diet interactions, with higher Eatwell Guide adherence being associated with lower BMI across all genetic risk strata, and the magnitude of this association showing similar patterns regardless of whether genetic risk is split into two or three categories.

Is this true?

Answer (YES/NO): YES